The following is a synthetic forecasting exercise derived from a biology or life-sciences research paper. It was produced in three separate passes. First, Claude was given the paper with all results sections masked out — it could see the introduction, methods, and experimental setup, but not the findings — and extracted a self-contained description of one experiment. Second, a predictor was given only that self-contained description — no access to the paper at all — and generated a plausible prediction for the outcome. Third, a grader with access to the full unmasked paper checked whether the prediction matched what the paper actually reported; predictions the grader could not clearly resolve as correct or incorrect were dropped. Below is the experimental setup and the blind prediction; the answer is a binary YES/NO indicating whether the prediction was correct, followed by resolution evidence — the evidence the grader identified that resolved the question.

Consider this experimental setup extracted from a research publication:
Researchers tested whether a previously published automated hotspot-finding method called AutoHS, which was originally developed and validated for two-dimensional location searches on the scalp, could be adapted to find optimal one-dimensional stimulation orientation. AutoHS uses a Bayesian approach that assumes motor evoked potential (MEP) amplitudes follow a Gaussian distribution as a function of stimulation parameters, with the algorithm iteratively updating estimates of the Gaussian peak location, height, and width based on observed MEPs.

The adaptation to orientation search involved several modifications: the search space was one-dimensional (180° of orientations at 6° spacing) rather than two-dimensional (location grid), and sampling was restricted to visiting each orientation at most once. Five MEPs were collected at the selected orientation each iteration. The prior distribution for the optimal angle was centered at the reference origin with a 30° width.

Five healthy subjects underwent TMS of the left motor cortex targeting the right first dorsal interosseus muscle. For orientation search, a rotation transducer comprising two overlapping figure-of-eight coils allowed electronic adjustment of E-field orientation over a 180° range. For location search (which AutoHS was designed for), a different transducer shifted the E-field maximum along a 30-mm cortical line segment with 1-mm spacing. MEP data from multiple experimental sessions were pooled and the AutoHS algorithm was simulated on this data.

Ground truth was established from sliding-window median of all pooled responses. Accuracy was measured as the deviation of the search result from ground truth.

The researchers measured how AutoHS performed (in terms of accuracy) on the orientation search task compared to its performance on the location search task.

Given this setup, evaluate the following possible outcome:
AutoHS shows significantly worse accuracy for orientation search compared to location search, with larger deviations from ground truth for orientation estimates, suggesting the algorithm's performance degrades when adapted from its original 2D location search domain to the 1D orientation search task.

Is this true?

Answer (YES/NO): YES